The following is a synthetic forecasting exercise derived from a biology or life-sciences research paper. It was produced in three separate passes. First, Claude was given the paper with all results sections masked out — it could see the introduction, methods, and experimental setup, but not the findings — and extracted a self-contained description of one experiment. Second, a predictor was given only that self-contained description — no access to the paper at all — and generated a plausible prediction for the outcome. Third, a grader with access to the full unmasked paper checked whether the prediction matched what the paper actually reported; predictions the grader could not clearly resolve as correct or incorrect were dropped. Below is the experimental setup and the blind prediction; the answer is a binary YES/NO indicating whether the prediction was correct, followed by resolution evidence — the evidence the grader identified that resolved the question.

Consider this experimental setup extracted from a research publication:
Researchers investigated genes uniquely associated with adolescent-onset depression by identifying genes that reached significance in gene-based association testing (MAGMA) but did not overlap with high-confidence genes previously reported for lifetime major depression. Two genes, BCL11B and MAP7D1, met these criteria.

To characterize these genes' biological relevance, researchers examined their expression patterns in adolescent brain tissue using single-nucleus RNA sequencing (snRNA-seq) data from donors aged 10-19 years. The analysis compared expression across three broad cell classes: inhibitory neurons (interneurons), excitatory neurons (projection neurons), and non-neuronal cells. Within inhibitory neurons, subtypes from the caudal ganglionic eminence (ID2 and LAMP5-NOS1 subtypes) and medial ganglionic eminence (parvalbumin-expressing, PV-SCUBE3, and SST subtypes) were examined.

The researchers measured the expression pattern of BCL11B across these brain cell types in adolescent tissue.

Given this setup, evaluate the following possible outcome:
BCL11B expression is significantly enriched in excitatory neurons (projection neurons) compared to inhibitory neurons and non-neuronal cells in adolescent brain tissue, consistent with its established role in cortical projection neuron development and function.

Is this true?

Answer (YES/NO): NO